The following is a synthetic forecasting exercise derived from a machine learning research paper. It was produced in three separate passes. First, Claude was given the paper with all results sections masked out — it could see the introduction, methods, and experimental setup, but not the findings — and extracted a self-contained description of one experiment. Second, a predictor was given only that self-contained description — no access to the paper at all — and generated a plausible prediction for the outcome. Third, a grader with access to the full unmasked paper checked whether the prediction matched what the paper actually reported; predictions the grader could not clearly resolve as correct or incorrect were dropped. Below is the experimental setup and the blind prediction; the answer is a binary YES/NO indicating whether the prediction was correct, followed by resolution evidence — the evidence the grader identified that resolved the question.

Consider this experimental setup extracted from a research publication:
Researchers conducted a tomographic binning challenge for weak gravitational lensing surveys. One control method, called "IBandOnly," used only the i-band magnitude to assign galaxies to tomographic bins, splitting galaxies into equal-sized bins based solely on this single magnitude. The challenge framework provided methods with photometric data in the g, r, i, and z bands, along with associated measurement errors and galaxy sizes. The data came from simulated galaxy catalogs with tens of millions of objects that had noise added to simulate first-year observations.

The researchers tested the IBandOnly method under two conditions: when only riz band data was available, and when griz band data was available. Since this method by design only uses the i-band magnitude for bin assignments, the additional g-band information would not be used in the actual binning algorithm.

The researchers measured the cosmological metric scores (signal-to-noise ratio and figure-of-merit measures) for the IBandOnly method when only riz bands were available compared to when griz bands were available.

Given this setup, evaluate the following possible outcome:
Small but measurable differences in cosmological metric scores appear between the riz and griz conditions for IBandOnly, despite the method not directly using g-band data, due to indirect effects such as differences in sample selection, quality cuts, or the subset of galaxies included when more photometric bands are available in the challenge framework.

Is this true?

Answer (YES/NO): NO